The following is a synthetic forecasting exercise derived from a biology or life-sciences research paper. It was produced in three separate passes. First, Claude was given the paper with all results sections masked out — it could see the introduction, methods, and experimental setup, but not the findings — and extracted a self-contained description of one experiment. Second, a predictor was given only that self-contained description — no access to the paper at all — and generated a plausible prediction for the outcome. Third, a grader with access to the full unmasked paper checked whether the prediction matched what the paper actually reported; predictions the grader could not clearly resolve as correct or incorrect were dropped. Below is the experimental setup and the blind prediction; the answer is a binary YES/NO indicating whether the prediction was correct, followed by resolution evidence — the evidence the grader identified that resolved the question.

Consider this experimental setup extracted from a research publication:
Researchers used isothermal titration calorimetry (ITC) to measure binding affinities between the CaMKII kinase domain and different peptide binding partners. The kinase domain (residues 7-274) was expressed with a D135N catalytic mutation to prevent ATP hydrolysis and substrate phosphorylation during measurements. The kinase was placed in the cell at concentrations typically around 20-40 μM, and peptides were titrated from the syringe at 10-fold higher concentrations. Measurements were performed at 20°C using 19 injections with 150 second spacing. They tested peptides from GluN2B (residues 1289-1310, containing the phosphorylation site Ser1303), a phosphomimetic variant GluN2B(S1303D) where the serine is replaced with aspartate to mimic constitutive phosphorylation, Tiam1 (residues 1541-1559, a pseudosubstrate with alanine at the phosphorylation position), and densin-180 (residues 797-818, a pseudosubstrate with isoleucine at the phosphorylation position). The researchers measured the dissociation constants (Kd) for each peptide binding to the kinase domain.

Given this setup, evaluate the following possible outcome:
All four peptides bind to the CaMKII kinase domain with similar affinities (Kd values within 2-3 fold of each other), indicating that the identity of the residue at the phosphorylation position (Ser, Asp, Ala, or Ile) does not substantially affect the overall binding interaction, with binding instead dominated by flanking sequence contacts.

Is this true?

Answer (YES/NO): NO